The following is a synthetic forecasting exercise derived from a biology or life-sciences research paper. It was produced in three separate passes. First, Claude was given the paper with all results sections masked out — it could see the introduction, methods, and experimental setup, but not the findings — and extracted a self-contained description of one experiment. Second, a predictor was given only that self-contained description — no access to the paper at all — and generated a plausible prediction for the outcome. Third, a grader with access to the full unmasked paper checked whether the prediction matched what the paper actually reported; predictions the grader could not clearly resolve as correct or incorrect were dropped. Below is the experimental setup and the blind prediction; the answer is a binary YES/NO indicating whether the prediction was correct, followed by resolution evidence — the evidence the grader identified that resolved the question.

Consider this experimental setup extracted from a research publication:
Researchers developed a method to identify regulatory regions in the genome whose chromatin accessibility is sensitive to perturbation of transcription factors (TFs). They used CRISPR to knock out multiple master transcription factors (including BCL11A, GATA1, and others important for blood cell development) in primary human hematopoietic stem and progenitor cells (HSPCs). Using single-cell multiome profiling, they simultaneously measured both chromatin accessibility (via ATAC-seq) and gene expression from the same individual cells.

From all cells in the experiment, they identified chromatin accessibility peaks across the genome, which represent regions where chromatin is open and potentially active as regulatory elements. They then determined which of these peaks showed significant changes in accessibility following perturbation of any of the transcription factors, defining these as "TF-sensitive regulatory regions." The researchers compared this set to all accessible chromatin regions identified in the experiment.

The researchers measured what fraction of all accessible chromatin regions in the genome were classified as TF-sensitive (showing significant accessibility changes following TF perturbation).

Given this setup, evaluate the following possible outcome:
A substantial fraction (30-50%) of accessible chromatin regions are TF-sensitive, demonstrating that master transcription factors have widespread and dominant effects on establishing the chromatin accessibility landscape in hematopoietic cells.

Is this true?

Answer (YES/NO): NO